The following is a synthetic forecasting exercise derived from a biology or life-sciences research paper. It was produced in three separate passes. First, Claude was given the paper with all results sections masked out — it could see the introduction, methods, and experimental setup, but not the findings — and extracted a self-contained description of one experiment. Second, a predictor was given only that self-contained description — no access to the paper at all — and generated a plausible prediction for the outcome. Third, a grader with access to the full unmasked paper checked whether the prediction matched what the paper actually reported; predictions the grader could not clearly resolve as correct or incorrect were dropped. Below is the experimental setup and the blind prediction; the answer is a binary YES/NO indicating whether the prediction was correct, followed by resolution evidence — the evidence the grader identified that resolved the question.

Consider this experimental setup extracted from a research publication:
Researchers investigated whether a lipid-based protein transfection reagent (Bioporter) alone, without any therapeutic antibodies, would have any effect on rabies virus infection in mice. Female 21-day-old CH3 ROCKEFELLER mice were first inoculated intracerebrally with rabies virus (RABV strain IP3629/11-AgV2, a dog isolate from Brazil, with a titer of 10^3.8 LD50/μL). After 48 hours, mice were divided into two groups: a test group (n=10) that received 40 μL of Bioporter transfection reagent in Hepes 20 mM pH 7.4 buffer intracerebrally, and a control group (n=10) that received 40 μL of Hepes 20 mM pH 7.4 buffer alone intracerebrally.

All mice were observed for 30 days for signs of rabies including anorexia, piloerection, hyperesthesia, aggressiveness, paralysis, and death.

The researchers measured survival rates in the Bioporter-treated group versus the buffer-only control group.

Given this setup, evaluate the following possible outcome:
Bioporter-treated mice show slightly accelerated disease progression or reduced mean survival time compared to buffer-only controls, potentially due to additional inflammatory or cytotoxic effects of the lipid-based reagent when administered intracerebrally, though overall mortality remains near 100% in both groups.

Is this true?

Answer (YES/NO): NO